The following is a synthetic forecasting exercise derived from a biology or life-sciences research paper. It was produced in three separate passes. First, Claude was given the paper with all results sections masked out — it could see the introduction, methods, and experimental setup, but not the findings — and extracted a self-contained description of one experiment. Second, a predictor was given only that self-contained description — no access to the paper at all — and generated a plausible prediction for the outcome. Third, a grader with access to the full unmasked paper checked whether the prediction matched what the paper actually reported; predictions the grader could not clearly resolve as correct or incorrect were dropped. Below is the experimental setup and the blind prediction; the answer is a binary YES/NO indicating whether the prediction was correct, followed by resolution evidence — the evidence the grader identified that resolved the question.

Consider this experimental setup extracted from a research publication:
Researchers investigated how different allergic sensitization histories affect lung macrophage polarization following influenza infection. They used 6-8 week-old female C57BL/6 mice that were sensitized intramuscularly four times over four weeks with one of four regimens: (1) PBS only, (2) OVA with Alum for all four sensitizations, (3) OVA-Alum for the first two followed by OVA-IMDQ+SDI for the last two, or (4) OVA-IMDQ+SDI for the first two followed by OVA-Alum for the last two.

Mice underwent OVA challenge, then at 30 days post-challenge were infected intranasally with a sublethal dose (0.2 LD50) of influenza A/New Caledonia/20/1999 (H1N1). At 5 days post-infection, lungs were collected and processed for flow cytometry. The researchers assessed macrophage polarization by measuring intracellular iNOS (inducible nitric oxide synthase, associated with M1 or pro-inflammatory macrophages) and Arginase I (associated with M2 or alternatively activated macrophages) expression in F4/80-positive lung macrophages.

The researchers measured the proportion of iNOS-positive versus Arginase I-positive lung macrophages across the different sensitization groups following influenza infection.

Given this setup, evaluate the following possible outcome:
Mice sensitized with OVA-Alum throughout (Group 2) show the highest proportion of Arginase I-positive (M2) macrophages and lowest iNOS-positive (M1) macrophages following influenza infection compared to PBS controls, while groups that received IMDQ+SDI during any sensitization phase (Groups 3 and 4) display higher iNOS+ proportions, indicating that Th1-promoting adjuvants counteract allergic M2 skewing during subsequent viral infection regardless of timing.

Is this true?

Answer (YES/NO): NO